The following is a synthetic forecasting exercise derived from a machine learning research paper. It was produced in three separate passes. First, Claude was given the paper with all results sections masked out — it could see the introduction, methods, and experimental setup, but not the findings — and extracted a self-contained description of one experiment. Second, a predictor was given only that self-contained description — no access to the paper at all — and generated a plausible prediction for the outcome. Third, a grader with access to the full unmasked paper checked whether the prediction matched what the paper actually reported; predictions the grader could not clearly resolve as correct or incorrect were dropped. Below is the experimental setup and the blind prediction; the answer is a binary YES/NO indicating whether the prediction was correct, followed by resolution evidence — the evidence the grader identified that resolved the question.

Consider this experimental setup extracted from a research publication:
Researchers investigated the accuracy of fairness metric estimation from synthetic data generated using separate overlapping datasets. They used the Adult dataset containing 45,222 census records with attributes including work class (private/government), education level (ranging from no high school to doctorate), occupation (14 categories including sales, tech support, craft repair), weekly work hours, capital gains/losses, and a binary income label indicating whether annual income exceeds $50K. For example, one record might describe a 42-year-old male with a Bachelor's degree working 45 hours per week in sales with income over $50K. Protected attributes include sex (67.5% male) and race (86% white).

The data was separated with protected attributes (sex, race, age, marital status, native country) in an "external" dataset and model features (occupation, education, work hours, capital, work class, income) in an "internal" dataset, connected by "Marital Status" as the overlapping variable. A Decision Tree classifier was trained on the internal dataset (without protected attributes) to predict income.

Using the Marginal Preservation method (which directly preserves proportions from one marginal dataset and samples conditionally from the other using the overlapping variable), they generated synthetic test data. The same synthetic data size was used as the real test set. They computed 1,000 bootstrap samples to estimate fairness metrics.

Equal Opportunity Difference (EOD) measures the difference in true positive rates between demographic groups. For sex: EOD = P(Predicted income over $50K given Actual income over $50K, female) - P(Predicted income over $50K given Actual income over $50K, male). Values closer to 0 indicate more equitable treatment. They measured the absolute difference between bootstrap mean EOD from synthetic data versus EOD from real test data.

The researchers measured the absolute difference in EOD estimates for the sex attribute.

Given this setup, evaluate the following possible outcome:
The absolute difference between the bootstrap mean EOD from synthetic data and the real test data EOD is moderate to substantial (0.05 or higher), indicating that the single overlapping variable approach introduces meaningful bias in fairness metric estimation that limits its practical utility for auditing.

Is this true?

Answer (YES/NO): NO